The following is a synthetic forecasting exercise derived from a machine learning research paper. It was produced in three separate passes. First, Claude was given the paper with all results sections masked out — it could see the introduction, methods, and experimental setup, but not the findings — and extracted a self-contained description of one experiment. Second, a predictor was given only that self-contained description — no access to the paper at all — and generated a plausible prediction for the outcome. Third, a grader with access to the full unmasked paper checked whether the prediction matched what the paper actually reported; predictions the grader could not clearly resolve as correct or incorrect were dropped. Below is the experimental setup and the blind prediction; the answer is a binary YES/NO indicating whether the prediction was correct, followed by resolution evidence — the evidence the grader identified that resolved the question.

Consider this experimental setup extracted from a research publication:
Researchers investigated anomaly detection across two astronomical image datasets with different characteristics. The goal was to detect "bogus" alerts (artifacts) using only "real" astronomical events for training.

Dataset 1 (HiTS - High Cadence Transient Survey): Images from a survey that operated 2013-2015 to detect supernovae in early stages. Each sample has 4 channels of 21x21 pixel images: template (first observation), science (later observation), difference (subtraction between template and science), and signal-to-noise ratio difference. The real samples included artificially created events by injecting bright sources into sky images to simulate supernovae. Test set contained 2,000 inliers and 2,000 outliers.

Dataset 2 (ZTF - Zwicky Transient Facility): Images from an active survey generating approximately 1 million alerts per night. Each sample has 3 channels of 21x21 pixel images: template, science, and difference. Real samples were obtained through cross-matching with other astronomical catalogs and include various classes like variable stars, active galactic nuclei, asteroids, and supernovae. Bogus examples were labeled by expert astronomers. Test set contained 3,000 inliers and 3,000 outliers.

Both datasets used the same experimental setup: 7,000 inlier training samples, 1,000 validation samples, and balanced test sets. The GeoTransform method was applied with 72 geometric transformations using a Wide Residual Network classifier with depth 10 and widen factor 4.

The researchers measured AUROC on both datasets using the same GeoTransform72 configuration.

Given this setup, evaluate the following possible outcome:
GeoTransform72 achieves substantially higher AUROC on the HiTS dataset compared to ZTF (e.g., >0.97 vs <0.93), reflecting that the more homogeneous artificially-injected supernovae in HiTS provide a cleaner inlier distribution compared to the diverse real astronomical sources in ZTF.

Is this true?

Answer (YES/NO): YES